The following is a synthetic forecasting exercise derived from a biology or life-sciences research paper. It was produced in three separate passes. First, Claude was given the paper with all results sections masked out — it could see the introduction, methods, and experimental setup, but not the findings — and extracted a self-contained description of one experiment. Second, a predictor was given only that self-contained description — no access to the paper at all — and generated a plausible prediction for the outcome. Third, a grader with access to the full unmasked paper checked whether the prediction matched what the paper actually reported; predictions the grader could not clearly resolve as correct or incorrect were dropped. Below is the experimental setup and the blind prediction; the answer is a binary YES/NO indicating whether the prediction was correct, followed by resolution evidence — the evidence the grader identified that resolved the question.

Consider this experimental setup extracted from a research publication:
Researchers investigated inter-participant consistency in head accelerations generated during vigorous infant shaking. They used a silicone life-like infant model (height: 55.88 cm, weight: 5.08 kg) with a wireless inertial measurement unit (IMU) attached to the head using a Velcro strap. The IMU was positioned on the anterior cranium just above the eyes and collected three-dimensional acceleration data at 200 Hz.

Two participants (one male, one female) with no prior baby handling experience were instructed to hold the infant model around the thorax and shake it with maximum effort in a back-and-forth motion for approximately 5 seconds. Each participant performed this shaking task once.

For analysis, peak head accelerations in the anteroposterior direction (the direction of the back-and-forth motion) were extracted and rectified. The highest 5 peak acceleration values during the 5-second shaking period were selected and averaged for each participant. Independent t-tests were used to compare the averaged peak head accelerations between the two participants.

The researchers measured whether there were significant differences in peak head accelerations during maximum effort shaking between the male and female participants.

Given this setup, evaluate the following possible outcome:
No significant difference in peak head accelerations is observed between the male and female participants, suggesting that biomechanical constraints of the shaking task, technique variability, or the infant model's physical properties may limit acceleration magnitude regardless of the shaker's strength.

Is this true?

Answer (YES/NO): YES